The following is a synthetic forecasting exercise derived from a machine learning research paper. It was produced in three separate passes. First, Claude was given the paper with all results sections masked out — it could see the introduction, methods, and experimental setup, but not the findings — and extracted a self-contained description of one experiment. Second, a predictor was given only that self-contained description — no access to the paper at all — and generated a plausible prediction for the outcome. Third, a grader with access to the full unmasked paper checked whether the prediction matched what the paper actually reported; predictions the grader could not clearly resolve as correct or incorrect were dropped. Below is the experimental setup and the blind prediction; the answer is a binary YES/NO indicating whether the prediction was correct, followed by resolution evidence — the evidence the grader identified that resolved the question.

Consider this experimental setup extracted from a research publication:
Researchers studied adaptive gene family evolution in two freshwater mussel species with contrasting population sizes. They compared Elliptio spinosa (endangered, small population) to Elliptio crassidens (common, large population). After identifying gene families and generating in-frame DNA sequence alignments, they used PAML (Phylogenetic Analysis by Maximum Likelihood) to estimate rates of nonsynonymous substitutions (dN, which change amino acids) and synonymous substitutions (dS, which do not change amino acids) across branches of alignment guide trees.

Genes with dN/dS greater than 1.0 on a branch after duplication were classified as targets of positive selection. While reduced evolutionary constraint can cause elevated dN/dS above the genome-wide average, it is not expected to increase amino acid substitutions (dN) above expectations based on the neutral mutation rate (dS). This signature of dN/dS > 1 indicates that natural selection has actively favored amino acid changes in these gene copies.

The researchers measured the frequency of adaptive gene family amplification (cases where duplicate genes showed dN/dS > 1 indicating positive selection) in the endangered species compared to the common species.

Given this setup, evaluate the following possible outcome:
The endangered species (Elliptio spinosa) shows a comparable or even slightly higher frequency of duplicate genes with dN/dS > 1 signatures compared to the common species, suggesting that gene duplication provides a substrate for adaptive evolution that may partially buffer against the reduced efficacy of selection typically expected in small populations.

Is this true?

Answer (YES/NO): NO